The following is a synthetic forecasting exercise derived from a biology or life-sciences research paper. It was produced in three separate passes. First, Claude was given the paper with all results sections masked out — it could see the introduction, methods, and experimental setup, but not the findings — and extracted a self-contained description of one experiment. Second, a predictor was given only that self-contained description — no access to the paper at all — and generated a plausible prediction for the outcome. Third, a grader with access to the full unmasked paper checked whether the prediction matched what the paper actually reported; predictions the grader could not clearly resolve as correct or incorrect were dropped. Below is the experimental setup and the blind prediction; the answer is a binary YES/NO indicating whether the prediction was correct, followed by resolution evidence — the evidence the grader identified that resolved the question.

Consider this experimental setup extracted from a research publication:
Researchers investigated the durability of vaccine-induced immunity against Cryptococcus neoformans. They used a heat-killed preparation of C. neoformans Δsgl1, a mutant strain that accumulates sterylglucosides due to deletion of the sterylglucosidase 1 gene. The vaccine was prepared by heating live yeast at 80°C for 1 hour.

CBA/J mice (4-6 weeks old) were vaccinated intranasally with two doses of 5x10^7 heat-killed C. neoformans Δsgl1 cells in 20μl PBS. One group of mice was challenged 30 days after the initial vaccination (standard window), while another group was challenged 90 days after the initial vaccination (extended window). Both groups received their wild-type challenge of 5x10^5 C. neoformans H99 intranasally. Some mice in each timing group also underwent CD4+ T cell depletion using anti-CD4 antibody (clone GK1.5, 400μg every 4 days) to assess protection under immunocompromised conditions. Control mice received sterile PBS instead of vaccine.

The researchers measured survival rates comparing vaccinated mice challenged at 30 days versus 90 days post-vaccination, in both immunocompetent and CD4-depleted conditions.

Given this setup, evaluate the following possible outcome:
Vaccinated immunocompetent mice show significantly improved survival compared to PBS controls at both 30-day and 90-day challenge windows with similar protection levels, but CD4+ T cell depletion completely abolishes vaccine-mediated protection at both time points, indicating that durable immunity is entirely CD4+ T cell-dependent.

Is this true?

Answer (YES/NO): NO